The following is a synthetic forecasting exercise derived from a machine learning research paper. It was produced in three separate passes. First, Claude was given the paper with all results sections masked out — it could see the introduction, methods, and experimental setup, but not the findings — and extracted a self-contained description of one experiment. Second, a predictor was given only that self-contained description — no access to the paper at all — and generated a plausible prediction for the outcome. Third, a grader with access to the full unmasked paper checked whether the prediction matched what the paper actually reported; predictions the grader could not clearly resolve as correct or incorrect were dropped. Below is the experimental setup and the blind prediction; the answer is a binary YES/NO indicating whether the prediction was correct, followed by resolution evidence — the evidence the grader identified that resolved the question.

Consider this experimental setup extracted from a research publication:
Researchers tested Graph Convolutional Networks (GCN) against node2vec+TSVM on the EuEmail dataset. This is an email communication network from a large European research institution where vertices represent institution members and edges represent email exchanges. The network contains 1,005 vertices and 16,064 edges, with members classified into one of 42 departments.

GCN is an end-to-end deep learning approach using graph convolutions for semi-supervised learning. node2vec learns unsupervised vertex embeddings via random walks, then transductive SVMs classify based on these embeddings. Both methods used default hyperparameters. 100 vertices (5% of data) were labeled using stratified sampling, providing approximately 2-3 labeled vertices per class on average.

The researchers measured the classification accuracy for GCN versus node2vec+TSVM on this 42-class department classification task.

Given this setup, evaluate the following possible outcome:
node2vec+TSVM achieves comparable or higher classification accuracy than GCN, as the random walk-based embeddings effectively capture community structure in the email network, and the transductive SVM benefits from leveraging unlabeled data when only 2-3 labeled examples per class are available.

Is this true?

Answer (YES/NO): NO